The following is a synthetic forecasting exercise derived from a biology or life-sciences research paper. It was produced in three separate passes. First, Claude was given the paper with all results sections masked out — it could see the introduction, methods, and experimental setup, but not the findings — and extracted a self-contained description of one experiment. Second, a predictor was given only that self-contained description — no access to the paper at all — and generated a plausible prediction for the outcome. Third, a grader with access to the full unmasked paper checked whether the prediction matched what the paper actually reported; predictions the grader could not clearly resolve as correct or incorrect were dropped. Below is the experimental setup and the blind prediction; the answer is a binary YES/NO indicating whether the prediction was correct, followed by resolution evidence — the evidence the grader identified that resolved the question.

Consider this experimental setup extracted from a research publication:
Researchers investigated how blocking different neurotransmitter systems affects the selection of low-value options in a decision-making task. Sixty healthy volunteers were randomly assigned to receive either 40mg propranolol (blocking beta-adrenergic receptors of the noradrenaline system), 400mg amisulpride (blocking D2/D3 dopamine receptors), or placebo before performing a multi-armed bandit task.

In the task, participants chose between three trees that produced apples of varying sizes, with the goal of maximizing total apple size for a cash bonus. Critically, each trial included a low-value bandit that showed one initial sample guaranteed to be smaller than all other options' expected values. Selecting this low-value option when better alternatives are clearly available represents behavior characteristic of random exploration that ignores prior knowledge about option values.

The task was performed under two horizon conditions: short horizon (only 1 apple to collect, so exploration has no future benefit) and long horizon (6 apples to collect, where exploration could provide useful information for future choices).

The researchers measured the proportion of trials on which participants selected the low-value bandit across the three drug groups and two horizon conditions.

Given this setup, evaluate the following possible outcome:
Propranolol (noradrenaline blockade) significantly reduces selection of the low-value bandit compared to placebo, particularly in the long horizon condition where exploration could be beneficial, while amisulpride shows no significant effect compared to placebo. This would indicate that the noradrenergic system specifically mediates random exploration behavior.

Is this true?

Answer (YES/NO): NO